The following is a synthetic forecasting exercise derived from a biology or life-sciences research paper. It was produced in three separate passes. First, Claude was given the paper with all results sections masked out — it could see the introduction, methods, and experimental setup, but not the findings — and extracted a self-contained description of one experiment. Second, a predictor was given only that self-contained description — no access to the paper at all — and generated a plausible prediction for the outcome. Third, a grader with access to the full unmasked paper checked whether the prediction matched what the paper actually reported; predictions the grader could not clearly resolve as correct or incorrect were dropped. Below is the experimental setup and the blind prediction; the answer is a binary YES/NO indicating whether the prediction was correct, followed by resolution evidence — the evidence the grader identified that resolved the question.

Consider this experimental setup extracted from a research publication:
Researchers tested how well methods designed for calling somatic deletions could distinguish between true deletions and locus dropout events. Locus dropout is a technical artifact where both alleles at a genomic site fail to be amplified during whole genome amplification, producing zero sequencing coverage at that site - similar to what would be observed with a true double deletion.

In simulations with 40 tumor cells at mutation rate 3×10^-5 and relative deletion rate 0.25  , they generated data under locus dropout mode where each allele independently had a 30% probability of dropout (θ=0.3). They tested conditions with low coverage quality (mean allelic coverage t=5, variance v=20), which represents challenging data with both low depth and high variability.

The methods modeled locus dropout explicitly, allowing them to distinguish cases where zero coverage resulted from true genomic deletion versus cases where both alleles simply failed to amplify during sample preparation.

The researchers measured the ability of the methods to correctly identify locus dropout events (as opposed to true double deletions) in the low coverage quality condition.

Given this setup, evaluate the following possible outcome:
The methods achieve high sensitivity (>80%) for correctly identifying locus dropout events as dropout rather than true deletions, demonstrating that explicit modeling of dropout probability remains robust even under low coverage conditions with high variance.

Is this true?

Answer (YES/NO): NO